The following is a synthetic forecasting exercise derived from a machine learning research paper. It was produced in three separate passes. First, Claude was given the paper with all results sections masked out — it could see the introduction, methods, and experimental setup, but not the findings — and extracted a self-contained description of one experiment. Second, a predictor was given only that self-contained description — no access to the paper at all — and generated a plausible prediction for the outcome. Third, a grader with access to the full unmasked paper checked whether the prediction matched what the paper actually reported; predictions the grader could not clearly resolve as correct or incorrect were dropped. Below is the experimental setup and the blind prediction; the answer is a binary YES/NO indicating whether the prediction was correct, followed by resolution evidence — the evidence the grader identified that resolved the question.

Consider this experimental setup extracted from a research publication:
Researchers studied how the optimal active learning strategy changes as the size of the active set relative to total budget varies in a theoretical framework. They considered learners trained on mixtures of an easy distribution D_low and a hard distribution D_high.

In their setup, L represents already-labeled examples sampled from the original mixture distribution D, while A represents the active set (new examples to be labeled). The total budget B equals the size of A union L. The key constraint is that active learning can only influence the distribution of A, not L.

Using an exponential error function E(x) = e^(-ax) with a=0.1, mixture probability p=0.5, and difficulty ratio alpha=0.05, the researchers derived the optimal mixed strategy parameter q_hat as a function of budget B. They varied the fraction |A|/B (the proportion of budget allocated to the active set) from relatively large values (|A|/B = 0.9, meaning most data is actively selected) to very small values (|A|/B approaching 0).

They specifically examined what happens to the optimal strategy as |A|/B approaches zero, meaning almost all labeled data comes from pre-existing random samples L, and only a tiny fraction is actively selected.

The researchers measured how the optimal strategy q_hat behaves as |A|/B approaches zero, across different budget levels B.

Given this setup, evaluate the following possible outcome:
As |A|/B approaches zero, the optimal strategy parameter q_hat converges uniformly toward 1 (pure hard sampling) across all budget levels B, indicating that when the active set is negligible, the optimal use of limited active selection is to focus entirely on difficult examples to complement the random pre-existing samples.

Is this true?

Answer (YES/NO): NO